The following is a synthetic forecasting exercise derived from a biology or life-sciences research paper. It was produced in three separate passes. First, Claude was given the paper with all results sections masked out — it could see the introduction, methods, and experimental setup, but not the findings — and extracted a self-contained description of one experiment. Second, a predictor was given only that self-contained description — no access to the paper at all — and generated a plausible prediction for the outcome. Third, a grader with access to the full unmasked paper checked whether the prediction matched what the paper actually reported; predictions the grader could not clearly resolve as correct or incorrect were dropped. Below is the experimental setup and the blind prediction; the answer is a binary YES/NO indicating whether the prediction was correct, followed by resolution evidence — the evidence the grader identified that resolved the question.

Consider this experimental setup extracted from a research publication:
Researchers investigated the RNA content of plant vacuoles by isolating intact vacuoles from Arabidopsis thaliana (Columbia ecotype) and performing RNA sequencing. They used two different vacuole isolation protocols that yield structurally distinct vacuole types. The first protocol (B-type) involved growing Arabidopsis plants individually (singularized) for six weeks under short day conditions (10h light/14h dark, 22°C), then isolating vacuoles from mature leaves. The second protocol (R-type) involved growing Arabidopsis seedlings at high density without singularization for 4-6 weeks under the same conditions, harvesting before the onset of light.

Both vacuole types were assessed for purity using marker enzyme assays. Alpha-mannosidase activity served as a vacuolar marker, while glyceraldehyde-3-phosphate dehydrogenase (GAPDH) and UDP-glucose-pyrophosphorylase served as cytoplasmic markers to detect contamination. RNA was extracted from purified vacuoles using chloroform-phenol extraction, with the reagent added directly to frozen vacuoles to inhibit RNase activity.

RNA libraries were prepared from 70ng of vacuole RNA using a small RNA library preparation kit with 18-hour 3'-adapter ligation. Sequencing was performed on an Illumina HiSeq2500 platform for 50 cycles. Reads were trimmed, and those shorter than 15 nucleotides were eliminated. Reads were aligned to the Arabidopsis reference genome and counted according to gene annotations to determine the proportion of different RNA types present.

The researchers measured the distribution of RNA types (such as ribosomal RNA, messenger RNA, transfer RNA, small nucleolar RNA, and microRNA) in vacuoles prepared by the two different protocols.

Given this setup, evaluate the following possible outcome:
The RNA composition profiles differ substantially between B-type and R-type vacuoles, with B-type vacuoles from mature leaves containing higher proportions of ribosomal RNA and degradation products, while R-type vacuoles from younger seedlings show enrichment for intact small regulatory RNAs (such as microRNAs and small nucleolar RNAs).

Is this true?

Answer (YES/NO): NO